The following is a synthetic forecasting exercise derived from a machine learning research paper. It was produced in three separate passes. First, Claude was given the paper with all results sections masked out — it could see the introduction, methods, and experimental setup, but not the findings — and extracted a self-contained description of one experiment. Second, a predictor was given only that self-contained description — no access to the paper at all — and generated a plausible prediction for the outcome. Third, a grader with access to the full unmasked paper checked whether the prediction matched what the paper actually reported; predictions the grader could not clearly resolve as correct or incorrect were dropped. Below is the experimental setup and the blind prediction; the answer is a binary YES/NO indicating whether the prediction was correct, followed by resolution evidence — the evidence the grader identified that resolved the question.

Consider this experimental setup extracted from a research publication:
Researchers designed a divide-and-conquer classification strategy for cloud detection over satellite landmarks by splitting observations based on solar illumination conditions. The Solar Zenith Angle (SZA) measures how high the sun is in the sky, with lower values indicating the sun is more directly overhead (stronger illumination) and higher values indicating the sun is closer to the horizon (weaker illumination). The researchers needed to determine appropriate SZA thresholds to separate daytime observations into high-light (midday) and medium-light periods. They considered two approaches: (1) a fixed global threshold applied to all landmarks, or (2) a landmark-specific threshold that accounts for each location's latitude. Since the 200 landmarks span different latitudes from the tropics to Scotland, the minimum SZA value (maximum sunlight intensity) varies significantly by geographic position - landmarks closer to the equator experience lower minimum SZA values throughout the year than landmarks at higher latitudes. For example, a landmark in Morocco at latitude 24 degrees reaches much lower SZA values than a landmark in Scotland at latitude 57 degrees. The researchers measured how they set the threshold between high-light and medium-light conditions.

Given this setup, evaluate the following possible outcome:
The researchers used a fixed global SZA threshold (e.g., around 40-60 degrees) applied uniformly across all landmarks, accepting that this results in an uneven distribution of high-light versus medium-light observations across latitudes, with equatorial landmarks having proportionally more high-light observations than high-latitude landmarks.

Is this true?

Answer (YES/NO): NO